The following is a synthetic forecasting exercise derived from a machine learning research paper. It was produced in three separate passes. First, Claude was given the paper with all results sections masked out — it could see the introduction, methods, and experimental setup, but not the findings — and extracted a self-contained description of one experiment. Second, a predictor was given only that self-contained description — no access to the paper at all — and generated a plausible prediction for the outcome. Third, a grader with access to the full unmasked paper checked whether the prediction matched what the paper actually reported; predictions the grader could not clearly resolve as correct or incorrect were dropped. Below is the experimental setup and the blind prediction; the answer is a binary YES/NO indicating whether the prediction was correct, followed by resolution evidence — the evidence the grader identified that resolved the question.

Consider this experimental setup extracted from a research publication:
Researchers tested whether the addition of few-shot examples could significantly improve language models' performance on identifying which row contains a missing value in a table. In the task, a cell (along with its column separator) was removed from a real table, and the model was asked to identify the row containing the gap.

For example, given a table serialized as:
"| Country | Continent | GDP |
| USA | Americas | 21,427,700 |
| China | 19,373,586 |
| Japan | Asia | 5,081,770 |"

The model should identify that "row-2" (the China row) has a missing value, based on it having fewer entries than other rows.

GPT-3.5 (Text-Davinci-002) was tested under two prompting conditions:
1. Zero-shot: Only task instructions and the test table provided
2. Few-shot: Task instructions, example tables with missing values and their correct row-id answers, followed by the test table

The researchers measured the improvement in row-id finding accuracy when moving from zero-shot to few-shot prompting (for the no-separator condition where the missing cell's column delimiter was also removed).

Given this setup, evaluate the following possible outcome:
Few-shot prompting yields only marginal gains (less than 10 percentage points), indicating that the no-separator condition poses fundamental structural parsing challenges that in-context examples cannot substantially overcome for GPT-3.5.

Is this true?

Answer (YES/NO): YES